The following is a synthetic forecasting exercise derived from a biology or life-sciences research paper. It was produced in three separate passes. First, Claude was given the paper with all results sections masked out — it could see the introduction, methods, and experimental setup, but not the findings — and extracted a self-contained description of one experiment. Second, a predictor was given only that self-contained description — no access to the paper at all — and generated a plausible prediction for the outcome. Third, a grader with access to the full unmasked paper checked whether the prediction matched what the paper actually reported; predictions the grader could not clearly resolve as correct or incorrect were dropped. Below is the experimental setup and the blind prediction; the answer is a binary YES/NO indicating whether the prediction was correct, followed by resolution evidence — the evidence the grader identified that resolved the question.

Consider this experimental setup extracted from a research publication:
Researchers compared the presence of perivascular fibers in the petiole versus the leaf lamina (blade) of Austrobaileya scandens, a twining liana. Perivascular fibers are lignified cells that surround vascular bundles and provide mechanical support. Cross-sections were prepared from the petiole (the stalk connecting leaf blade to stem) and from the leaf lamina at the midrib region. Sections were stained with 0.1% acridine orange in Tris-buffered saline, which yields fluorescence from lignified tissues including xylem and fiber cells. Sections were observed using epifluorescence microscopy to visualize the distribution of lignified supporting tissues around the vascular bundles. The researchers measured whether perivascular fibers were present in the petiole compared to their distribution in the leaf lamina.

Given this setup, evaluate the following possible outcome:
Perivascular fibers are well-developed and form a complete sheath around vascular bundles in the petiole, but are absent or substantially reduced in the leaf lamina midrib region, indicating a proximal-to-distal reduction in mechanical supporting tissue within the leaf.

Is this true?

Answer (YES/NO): NO